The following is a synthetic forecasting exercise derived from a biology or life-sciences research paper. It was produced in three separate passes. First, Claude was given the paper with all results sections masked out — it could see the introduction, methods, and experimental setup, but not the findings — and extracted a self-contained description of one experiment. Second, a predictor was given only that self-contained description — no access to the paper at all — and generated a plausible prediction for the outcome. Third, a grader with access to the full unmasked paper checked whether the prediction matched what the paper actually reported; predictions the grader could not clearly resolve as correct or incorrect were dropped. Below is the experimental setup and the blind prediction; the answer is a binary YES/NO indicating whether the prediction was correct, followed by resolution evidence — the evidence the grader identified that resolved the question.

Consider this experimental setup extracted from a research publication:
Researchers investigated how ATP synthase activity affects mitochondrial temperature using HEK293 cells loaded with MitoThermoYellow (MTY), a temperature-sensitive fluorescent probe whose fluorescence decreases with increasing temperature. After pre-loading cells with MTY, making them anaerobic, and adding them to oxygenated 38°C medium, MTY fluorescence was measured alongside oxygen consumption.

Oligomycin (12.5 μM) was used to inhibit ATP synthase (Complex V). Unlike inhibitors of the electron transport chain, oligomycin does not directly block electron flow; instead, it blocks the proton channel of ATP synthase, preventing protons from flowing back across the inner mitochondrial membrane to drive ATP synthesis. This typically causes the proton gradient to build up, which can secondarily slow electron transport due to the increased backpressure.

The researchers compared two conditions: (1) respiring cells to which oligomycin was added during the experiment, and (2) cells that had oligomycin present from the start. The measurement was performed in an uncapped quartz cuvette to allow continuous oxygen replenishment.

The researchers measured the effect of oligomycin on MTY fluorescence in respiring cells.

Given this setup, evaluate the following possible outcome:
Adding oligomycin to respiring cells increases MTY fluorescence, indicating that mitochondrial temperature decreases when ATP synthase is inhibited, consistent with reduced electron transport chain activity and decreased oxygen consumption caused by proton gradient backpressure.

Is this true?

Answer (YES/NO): YES